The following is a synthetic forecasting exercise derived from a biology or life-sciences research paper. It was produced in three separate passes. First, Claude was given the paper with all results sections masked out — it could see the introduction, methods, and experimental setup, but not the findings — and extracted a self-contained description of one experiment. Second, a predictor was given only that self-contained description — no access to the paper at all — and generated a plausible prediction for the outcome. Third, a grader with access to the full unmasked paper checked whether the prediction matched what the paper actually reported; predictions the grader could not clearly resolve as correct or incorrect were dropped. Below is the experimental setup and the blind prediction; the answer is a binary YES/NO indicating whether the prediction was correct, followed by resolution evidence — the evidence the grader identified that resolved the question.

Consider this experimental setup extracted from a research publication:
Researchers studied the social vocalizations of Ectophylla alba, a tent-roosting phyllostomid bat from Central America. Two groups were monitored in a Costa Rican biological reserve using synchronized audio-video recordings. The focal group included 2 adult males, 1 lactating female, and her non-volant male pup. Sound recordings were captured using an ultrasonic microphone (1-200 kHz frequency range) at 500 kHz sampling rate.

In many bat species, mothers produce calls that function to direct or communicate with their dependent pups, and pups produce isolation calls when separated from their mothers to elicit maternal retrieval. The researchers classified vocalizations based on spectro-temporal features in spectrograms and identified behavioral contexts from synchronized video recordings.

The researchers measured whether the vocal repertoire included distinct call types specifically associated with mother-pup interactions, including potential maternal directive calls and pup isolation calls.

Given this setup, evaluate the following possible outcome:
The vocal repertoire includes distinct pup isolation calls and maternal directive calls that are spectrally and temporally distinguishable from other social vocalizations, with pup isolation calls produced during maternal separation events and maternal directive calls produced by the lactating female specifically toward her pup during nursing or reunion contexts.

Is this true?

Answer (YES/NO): NO